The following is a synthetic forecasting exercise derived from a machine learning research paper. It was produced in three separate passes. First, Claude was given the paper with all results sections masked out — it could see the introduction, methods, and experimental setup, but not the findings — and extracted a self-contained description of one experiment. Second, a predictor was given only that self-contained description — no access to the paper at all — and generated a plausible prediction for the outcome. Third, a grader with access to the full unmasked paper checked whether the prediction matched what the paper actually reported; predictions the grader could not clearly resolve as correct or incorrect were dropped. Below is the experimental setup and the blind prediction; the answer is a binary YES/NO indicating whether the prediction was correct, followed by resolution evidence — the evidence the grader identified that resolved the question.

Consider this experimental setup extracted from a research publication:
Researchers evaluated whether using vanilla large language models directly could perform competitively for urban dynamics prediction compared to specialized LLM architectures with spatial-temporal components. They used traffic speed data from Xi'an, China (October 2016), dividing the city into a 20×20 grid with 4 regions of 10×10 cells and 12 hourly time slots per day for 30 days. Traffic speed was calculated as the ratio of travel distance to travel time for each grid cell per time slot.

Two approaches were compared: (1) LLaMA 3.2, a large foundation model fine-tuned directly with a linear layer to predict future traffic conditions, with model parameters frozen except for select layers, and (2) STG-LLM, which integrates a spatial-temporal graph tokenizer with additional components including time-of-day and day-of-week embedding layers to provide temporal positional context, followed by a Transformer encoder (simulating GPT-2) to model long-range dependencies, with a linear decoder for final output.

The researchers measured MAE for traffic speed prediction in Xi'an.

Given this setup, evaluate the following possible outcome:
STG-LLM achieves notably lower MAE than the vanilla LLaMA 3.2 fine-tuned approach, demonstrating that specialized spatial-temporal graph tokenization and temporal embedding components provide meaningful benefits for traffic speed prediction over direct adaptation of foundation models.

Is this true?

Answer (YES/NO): YES